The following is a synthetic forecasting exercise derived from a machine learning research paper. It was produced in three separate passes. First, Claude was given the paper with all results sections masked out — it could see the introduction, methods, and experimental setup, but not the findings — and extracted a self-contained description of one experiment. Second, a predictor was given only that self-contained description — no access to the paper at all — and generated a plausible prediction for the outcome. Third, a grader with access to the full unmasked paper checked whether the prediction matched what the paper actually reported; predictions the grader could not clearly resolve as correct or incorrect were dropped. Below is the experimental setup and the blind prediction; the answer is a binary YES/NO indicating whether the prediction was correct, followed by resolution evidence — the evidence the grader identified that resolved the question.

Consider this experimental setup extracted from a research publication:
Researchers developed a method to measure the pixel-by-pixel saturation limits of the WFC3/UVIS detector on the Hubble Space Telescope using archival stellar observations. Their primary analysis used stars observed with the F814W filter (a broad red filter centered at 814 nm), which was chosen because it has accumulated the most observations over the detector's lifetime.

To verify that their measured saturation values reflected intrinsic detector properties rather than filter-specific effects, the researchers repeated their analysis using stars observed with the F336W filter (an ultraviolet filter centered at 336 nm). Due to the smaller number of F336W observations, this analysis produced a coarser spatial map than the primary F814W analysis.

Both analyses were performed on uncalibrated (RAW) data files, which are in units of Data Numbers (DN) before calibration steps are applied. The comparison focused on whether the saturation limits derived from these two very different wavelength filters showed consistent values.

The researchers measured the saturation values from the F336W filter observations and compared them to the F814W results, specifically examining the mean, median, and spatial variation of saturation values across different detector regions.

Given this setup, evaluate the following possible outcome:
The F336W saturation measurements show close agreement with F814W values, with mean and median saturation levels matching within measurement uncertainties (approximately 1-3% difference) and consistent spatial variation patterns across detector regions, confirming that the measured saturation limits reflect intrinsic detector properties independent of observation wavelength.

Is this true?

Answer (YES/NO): NO